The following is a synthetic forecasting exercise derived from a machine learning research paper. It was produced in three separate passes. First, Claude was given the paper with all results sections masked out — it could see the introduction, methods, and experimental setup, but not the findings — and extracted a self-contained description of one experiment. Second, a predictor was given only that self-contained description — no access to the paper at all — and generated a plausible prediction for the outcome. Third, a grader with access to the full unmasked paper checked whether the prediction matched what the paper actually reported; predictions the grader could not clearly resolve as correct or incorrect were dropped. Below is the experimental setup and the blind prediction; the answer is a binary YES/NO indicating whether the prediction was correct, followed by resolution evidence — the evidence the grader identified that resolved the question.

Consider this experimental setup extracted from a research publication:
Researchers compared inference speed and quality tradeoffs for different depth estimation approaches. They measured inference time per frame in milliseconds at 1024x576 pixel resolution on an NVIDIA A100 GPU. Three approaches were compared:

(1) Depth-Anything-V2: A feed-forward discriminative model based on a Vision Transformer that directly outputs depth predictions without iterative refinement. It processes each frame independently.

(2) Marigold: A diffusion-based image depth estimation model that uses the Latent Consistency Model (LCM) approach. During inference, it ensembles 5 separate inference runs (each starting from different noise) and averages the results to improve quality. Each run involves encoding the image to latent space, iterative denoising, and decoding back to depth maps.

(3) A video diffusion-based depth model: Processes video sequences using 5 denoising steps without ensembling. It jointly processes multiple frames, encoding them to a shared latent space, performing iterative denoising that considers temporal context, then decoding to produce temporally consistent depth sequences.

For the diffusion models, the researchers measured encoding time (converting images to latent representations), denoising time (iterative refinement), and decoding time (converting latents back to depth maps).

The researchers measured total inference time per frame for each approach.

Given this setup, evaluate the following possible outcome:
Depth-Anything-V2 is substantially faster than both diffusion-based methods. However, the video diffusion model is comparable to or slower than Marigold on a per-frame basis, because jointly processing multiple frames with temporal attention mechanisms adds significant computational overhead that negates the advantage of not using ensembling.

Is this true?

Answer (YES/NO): NO